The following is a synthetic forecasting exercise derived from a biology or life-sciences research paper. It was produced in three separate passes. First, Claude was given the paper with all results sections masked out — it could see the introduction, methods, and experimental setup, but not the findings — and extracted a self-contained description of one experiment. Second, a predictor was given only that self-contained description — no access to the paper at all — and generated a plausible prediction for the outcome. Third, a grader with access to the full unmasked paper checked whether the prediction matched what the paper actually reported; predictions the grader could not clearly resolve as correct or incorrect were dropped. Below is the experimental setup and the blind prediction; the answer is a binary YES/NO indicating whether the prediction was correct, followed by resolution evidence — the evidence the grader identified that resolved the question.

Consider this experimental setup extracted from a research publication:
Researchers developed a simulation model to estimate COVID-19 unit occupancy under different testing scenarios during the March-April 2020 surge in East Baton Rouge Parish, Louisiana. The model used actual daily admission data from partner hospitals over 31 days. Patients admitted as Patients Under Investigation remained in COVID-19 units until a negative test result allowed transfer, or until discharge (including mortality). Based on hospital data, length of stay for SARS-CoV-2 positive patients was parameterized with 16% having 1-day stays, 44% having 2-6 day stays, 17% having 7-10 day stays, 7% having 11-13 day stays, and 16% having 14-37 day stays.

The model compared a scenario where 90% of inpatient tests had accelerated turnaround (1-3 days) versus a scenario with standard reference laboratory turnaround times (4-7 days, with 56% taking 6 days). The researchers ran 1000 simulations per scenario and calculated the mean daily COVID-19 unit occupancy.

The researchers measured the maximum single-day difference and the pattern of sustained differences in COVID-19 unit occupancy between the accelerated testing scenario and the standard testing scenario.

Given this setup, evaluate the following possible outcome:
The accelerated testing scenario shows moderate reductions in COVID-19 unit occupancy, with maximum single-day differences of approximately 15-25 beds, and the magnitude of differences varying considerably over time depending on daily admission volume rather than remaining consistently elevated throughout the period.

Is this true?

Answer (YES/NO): NO